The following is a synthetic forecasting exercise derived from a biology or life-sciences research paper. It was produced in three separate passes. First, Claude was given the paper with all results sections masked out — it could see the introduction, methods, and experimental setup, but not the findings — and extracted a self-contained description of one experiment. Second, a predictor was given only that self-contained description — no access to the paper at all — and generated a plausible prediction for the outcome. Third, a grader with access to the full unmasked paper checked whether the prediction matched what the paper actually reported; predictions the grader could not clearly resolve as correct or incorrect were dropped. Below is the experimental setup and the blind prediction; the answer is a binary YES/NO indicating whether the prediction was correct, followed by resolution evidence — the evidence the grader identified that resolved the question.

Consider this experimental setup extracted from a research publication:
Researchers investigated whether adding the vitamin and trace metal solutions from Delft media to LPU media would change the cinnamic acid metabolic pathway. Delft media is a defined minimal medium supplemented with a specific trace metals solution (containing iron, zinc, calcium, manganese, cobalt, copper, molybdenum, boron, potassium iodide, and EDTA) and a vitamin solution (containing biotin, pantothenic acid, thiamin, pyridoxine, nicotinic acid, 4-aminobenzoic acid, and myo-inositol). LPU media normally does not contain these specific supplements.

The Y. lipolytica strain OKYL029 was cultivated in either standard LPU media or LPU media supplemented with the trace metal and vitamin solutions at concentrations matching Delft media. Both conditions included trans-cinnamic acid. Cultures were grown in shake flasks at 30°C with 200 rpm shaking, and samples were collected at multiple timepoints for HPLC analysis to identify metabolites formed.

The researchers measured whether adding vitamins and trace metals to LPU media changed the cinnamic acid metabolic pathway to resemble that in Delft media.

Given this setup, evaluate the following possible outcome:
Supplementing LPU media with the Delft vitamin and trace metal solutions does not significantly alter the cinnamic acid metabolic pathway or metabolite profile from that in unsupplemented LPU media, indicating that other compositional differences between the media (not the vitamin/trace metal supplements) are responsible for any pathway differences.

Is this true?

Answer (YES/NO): YES